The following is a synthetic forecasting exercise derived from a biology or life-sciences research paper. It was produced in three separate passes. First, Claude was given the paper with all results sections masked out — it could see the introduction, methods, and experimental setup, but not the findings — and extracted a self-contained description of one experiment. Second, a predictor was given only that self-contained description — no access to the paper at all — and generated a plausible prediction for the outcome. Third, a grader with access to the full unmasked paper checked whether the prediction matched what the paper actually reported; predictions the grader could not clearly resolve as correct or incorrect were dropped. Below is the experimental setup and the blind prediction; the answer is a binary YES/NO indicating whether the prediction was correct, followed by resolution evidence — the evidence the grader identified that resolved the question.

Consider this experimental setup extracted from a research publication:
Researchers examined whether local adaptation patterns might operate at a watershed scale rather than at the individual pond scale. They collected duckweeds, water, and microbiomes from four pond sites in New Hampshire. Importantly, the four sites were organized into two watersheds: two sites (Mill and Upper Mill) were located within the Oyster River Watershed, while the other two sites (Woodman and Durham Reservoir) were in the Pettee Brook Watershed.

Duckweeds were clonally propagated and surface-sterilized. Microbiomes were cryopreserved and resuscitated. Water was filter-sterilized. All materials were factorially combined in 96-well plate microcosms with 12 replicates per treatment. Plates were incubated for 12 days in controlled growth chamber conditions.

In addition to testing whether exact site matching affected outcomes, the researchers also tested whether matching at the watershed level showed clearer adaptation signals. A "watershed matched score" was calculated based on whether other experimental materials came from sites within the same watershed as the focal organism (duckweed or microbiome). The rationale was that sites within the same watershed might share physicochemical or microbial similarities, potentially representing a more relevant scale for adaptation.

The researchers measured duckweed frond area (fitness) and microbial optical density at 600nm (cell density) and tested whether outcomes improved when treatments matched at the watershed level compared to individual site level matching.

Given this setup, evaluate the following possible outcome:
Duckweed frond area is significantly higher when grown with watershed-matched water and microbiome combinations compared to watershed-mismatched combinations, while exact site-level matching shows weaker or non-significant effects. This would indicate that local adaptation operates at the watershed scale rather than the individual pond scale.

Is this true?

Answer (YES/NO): NO